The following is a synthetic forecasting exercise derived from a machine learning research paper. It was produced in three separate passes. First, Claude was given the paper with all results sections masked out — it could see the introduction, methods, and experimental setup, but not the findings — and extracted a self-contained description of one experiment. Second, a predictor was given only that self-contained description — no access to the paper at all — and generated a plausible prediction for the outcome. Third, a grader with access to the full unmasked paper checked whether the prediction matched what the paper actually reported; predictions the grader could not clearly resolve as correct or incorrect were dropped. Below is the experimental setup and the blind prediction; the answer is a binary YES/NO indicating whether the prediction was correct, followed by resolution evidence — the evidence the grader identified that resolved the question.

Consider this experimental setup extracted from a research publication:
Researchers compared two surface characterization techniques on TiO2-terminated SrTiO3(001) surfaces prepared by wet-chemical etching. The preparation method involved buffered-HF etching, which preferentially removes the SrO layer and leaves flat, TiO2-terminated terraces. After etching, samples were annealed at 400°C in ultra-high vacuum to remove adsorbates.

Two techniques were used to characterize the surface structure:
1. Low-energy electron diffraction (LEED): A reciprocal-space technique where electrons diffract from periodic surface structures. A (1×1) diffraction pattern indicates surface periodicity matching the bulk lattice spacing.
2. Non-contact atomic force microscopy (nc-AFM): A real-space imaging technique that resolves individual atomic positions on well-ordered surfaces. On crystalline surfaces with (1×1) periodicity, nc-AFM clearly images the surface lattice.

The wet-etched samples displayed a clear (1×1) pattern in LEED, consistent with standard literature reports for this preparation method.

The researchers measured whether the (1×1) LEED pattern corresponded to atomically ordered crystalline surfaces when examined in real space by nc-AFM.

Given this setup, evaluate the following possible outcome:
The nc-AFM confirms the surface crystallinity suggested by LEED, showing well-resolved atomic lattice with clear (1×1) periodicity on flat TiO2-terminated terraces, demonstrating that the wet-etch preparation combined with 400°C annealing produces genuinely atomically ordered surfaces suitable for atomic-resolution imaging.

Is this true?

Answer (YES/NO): NO